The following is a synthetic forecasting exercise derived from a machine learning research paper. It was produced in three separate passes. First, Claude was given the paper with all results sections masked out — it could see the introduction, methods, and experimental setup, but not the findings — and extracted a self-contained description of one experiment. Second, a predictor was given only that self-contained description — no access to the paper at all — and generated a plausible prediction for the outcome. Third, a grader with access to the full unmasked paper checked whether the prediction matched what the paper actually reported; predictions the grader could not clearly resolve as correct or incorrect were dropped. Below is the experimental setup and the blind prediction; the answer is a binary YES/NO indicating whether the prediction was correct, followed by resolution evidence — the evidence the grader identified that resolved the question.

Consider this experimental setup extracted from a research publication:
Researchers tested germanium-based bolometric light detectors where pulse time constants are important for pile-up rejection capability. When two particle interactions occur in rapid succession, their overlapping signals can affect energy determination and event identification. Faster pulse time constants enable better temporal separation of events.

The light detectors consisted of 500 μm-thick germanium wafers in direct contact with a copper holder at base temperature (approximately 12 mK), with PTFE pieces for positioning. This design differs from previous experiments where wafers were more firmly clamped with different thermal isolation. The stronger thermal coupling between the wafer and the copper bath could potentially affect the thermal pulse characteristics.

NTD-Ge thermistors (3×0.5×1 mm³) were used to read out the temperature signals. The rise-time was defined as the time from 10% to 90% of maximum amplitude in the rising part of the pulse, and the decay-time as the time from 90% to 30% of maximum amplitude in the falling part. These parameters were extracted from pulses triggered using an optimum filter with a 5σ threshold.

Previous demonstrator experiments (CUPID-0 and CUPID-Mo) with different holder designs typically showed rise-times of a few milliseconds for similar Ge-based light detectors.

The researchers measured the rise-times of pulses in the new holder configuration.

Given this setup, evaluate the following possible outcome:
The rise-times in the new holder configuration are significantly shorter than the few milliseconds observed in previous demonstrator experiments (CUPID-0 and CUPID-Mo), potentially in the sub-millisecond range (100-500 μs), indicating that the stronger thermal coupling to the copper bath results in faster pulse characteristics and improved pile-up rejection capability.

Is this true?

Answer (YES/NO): NO